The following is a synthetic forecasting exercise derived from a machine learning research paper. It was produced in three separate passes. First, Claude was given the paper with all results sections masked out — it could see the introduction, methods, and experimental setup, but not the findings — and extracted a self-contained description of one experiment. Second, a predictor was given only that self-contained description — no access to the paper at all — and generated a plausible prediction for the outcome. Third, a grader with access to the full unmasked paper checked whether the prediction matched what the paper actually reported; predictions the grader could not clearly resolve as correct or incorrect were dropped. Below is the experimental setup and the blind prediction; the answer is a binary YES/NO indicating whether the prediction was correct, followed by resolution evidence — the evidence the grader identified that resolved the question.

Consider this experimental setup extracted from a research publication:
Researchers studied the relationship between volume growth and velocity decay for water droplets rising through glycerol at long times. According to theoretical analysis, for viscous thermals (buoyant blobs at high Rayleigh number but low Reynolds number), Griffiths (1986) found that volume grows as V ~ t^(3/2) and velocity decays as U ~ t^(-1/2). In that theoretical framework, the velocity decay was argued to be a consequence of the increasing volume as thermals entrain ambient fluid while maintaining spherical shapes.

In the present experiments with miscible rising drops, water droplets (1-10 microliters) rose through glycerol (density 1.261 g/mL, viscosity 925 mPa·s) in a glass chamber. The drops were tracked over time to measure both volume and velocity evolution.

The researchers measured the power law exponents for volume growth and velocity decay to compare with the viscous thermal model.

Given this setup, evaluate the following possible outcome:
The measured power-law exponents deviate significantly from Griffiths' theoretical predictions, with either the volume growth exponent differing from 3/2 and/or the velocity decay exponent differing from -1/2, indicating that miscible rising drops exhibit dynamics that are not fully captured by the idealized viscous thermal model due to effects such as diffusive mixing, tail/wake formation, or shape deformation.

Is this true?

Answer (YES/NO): YES